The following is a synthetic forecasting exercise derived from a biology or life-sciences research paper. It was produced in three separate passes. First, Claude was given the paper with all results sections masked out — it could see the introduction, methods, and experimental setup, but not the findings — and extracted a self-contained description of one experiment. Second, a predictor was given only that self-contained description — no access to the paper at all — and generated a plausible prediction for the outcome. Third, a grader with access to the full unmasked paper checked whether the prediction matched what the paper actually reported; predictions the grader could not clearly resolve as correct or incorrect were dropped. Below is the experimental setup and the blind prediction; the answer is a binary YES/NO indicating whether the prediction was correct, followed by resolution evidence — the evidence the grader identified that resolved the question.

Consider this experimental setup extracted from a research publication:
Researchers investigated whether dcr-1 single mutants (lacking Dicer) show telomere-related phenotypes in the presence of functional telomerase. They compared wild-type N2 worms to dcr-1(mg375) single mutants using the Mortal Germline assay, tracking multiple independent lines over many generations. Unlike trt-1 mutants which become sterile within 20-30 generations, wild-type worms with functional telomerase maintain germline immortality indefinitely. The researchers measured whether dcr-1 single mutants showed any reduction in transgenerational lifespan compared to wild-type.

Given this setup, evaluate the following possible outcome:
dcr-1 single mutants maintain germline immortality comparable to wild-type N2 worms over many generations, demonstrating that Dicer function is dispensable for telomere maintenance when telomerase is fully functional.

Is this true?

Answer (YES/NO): YES